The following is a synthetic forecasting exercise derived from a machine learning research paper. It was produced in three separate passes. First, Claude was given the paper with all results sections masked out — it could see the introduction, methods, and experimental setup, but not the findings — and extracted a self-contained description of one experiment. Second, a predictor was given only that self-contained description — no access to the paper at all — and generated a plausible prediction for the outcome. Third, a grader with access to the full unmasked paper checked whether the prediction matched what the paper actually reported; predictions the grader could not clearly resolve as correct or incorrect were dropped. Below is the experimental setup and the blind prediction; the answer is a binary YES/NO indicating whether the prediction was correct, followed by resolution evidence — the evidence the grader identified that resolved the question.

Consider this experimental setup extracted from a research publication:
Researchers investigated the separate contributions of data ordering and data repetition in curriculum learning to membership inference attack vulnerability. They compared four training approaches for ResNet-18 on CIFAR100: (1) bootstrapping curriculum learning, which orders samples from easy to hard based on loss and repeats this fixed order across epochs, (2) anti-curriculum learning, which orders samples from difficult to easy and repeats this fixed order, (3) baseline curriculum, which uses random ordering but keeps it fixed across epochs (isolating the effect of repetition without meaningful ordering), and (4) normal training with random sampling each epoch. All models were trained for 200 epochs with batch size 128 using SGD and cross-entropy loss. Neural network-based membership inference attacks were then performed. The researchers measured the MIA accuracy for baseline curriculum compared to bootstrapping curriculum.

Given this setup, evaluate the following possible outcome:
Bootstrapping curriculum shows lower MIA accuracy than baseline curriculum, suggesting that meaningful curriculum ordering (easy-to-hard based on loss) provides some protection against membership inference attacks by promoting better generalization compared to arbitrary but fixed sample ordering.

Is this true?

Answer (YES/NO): NO